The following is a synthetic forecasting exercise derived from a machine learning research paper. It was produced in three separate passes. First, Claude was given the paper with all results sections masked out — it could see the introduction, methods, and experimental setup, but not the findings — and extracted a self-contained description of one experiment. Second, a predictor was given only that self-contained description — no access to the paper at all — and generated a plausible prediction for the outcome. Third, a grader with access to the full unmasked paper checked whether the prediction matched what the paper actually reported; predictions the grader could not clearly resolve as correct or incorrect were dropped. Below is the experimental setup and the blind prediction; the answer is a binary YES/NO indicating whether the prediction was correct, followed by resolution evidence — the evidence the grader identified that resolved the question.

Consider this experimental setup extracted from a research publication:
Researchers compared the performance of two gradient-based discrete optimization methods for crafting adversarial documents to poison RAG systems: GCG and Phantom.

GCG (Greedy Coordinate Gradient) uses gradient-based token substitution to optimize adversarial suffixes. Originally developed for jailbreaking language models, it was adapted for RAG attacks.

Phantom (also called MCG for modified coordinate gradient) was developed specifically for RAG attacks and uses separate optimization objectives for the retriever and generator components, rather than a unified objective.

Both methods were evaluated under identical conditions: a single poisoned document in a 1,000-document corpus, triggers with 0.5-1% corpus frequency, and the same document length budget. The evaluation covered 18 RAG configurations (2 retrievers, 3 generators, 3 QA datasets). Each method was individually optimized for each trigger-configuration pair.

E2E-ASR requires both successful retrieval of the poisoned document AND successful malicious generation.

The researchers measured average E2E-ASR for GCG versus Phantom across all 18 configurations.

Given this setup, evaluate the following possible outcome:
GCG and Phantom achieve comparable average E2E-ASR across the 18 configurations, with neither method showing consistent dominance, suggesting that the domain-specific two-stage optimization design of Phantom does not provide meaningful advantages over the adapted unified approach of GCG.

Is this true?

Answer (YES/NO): NO